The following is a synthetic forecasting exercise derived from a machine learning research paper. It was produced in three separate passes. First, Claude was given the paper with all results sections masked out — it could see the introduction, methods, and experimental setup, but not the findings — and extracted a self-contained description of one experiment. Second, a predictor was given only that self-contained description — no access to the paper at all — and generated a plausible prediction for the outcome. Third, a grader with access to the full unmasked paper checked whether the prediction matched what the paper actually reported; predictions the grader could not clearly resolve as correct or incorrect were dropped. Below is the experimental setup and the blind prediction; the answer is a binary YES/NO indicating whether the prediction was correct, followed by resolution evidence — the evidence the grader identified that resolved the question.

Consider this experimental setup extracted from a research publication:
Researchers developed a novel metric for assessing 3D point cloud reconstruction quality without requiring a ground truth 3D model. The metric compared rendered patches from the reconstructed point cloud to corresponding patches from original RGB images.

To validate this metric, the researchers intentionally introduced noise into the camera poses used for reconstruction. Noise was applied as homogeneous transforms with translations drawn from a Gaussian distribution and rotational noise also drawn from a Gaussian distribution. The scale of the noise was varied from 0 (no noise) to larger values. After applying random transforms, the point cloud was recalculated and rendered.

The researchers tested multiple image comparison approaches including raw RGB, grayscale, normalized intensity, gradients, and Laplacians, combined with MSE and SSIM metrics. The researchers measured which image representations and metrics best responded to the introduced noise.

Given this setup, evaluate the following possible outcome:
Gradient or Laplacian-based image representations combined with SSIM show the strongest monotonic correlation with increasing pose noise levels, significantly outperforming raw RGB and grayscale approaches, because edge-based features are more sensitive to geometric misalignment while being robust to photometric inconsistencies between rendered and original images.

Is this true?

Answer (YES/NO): NO